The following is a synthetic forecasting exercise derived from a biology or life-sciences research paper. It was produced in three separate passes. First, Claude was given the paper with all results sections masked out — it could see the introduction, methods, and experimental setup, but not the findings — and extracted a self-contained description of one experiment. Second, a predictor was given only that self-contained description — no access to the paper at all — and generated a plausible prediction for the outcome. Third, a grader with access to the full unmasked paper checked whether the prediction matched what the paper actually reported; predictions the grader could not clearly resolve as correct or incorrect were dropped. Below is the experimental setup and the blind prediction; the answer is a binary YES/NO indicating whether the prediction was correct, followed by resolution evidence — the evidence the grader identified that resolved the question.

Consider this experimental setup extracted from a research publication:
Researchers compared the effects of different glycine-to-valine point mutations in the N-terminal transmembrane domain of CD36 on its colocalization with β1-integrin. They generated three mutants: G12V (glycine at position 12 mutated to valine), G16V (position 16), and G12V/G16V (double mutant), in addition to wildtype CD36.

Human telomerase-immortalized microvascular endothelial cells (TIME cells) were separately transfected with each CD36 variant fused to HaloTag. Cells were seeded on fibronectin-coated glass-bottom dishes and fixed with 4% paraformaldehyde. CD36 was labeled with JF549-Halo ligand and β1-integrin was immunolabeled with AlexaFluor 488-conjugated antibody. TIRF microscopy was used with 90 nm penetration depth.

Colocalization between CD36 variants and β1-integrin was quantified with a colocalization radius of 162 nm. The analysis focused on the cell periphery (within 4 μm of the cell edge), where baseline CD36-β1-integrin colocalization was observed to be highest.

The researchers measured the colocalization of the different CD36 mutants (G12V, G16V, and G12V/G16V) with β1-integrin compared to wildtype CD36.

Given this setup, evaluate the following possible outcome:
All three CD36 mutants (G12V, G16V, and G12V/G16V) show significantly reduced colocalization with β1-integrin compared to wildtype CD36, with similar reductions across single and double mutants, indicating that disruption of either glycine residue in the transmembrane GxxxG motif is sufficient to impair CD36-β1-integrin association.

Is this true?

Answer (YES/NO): NO